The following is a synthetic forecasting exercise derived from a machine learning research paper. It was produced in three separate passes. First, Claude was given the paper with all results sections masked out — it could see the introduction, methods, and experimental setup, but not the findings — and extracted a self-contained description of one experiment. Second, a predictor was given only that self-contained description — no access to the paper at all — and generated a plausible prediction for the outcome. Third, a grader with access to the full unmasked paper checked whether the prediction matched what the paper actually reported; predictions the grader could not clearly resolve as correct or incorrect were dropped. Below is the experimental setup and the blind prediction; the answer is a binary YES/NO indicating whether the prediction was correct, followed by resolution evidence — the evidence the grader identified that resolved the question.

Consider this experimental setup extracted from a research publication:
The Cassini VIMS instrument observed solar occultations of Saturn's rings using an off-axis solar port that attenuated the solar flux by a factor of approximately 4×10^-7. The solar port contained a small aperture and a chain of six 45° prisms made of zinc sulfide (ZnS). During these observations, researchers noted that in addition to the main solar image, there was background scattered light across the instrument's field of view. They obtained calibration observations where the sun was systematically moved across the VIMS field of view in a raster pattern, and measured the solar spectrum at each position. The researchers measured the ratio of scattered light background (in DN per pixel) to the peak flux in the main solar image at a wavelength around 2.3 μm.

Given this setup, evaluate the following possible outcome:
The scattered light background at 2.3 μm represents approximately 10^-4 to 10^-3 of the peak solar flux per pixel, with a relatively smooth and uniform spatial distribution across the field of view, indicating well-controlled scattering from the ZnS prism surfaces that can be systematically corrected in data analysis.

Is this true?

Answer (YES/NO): NO